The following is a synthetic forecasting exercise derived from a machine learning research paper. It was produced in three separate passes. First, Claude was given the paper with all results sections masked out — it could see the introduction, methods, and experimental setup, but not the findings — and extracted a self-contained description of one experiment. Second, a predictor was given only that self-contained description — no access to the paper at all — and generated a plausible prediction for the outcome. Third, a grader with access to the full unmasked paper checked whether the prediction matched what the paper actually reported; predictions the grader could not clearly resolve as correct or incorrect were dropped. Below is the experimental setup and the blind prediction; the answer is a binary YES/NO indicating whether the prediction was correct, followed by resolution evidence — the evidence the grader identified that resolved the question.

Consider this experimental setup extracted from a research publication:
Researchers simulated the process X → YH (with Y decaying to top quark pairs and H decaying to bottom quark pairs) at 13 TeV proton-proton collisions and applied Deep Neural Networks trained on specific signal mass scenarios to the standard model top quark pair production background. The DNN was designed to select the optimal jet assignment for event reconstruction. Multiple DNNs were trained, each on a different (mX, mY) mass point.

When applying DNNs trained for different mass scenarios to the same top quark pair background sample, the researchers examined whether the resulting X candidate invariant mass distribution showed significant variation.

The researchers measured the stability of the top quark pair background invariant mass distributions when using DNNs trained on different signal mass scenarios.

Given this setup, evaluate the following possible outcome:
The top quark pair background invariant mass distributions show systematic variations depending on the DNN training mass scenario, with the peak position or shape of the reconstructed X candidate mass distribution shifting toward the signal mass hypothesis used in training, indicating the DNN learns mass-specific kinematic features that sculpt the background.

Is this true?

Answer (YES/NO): NO